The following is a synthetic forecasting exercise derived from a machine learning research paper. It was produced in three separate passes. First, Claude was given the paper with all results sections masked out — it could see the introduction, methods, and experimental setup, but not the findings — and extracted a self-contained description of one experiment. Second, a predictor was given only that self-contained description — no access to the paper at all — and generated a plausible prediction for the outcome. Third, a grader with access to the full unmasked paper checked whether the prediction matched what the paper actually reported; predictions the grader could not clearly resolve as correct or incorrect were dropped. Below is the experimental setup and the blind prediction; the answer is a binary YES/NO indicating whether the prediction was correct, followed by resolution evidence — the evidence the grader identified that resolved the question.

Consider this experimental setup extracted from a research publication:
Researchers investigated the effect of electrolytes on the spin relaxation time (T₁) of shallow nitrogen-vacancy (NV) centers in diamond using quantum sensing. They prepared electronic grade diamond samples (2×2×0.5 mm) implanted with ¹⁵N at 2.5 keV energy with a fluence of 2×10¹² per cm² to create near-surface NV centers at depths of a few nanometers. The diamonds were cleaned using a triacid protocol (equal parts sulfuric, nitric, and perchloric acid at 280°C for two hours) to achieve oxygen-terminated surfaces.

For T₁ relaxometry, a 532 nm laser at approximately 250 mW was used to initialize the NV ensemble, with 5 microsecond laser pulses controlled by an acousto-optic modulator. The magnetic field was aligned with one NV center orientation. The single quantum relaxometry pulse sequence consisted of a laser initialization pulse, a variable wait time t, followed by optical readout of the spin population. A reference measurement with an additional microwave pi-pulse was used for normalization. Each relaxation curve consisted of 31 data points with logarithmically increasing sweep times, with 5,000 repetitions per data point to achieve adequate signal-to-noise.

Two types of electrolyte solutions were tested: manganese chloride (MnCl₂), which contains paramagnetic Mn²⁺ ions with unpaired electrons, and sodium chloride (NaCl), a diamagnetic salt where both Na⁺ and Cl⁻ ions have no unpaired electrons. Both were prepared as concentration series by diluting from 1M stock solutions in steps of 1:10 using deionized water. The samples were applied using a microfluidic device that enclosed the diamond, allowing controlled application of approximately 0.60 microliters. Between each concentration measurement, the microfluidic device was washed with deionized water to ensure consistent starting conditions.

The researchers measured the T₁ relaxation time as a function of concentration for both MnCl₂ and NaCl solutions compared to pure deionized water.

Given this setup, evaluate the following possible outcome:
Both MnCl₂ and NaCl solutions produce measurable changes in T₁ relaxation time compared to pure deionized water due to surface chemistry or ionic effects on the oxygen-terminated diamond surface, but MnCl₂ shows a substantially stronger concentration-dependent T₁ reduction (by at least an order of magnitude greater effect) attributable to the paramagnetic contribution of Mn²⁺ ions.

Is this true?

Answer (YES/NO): NO